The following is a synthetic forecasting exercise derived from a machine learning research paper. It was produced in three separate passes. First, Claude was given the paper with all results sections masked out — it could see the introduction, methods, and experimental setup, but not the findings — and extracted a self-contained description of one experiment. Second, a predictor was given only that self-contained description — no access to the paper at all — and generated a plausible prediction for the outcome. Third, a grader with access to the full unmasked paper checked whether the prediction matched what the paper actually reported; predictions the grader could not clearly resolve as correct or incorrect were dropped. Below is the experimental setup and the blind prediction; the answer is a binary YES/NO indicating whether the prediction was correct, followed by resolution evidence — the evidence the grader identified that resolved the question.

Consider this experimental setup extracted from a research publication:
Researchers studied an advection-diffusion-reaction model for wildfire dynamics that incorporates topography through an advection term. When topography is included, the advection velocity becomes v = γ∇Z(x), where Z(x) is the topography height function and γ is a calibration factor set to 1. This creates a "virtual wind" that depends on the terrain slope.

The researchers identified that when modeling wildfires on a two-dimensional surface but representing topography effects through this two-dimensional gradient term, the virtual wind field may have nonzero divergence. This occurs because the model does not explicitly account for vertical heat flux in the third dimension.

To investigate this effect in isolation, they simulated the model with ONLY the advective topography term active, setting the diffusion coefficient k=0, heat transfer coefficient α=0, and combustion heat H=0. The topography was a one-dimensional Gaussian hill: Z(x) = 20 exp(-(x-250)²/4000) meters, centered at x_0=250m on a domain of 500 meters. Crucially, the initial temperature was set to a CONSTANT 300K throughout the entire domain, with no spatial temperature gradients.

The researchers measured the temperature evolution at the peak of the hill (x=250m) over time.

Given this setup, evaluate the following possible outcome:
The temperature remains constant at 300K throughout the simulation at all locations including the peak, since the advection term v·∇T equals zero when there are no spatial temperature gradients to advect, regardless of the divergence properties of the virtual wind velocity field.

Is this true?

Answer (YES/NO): NO